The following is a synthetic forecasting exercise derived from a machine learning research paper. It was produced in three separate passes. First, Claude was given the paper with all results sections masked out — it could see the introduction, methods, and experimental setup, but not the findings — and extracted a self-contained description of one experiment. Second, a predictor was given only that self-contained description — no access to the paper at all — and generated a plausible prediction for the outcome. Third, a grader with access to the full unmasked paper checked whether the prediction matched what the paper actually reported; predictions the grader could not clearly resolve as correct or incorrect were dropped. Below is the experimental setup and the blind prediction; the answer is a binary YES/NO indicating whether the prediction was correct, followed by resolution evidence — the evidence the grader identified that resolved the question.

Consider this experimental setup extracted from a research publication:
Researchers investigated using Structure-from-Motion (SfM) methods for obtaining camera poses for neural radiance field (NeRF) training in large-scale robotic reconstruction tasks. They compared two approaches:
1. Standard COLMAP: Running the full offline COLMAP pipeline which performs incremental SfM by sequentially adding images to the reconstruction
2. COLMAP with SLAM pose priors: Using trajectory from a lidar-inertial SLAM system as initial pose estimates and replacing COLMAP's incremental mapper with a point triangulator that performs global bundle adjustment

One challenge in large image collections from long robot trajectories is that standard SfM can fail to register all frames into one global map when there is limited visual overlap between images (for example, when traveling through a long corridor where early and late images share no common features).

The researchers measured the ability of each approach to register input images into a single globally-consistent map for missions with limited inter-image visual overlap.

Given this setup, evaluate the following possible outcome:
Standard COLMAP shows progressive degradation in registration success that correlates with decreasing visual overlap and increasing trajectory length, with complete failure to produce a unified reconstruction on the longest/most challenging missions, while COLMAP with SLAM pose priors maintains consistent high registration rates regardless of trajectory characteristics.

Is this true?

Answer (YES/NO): NO